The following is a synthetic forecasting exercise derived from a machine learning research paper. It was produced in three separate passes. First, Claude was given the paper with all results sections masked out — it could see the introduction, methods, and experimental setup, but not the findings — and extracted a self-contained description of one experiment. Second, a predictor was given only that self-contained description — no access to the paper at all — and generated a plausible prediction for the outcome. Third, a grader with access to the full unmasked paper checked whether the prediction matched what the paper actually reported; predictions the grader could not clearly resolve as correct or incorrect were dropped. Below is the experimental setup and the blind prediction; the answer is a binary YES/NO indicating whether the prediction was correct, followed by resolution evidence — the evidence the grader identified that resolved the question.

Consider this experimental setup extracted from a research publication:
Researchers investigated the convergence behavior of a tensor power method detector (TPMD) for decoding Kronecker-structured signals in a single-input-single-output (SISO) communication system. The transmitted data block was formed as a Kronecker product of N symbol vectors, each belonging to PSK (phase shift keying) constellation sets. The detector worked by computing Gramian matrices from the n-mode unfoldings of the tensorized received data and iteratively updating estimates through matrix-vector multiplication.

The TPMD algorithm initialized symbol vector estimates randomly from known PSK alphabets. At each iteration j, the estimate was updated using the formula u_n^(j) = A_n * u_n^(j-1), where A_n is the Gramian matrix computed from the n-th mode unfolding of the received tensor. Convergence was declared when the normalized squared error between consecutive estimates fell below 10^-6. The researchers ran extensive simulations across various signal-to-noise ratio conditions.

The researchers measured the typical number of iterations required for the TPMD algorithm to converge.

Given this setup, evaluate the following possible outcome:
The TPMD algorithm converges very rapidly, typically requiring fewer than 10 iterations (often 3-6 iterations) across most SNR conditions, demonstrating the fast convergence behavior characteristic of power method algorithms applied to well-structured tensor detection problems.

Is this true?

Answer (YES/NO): YES